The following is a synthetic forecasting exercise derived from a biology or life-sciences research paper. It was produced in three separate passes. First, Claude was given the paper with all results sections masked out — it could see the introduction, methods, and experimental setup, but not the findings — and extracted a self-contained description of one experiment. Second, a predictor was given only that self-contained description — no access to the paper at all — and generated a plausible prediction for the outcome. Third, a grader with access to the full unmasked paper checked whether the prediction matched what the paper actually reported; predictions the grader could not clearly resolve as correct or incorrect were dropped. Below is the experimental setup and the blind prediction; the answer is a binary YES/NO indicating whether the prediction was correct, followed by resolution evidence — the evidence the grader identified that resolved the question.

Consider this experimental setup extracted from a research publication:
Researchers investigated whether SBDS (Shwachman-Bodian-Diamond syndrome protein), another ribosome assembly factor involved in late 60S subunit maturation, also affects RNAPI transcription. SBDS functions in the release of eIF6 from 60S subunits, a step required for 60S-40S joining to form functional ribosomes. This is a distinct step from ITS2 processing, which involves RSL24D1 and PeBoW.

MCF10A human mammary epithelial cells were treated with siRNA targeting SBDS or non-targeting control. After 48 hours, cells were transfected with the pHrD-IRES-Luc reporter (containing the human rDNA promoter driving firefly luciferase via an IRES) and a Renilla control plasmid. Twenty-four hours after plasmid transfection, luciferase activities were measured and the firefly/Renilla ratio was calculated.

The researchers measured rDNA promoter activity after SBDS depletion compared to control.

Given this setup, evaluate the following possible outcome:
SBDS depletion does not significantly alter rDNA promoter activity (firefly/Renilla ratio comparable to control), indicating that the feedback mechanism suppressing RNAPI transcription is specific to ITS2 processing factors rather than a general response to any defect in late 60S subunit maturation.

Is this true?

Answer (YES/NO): YES